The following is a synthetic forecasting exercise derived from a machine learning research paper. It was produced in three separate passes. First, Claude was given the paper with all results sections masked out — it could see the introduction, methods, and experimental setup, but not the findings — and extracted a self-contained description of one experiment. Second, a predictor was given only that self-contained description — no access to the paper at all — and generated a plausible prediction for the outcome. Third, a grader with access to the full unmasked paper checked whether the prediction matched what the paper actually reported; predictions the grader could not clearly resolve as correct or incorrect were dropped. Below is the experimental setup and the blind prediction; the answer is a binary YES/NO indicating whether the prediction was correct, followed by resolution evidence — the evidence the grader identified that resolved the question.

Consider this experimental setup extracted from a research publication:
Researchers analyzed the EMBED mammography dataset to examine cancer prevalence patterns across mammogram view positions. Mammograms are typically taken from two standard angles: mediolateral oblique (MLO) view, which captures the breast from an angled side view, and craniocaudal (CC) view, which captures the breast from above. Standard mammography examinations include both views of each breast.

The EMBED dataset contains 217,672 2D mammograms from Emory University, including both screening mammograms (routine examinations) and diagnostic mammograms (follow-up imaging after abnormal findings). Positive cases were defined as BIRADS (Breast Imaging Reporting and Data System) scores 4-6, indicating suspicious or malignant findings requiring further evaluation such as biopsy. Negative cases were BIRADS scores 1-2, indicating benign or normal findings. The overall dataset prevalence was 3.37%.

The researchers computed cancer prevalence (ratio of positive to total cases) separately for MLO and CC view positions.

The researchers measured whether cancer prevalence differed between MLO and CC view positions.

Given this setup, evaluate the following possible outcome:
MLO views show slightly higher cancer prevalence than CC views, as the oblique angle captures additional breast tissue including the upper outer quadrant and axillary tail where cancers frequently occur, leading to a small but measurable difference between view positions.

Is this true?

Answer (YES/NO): NO